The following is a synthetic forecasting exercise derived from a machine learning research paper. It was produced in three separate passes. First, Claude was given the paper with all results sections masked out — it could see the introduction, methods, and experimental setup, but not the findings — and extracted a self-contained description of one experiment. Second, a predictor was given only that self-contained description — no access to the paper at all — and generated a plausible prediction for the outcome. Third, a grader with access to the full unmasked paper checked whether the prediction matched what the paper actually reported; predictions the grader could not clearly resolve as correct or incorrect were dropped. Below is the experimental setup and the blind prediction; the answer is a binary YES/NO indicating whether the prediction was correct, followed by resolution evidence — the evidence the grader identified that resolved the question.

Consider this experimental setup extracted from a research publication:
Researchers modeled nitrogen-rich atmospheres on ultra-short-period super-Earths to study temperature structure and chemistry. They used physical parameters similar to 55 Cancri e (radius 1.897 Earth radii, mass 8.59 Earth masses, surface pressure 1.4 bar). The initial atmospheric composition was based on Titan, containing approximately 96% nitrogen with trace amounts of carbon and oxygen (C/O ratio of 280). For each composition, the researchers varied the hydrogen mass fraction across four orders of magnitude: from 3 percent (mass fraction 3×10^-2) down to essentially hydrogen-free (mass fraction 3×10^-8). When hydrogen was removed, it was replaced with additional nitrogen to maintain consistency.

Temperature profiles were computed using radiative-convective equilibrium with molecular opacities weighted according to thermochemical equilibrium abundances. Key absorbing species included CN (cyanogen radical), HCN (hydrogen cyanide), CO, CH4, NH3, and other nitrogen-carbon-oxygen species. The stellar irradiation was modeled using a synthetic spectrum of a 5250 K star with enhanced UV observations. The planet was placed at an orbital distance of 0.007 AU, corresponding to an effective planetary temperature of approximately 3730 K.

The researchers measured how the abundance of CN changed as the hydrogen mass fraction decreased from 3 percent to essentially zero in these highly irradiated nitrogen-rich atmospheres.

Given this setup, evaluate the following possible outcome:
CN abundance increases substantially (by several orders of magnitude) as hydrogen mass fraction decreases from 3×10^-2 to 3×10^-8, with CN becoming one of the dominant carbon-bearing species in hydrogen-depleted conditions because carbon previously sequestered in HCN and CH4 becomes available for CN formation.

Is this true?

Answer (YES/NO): NO